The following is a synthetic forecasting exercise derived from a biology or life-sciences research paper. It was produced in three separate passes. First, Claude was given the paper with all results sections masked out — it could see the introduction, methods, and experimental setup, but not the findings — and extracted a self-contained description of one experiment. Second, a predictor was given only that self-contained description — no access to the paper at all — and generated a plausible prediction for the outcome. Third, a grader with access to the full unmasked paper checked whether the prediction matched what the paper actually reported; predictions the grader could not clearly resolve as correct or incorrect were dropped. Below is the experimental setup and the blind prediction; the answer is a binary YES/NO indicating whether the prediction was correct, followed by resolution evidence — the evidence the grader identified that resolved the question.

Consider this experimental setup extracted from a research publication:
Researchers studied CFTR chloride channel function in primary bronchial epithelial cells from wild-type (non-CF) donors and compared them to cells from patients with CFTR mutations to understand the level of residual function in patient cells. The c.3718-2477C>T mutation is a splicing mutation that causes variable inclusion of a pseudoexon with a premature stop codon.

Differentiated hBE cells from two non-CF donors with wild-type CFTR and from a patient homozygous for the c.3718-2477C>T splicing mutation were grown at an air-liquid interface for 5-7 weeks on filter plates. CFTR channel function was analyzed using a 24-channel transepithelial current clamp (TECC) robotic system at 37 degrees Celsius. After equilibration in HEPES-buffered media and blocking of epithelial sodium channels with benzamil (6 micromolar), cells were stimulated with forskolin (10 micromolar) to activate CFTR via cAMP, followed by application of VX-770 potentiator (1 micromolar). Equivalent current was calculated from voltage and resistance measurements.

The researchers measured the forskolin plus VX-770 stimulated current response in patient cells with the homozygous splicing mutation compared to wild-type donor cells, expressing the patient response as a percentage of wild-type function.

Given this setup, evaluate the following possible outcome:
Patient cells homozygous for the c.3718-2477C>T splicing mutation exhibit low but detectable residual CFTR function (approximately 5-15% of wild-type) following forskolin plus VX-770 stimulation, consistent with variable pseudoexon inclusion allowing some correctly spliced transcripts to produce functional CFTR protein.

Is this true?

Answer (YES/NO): NO